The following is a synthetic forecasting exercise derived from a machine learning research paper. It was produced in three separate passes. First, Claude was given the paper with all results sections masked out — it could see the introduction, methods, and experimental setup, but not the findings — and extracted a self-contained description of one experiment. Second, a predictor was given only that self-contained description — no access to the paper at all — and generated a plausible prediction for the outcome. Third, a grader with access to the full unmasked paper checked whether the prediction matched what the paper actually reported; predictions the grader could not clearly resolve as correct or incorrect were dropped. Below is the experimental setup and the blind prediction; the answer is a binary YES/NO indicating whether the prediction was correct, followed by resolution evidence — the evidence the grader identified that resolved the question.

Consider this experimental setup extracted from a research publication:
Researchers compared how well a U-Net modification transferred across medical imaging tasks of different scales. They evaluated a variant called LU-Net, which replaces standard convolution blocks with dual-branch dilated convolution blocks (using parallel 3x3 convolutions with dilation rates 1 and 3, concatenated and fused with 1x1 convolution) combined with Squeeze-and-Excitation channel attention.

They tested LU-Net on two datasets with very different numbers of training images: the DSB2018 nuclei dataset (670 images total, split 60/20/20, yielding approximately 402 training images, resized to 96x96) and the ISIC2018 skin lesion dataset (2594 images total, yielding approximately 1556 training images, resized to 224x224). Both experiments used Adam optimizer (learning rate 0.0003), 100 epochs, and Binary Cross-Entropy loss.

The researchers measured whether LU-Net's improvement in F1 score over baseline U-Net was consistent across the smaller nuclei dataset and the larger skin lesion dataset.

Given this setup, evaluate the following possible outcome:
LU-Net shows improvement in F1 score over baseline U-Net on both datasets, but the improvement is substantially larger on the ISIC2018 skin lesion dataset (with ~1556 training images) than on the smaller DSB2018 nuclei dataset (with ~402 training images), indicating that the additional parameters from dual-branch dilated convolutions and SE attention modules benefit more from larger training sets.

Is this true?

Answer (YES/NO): YES